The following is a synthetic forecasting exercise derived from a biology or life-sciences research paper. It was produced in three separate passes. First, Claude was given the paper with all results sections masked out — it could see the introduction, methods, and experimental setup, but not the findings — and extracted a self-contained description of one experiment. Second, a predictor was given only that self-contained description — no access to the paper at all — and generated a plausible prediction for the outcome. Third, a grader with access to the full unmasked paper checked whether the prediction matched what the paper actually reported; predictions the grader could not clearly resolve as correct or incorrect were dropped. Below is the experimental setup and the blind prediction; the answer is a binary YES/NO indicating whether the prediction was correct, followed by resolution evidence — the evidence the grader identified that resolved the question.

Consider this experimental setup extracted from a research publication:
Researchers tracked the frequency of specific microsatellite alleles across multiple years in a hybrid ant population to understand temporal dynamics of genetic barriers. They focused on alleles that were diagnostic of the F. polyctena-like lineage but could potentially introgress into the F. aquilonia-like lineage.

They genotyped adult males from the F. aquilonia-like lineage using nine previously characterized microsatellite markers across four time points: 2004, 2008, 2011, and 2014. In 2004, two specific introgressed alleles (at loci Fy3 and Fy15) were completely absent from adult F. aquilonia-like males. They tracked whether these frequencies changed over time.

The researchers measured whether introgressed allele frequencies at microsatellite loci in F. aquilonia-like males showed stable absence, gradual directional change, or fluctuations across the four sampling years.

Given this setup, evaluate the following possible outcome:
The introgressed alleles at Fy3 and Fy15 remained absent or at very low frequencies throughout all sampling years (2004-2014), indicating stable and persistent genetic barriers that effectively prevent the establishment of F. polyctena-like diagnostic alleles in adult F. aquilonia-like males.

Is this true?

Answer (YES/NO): NO